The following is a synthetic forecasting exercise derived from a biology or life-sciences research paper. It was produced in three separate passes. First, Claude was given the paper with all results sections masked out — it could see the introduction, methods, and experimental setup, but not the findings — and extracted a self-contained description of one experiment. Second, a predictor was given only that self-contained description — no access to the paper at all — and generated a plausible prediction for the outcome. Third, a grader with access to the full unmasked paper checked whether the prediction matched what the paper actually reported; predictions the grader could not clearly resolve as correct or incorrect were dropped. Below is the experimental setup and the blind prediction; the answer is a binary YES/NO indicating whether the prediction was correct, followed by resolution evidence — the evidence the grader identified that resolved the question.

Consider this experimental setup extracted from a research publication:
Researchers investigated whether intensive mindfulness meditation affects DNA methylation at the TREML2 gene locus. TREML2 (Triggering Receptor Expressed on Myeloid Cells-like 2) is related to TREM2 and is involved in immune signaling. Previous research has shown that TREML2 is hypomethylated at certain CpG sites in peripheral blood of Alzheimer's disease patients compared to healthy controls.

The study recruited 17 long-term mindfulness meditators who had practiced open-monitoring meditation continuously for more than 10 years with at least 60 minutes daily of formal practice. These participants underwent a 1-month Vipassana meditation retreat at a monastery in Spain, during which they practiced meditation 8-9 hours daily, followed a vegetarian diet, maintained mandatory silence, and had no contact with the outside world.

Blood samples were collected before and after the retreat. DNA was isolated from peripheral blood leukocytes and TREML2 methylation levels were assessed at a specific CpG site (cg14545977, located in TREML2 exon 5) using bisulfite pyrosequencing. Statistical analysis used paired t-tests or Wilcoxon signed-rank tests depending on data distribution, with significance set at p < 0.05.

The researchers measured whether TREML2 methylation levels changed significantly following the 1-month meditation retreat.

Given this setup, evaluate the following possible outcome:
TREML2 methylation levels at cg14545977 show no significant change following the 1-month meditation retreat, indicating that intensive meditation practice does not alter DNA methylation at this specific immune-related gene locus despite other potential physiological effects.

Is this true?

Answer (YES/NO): YES